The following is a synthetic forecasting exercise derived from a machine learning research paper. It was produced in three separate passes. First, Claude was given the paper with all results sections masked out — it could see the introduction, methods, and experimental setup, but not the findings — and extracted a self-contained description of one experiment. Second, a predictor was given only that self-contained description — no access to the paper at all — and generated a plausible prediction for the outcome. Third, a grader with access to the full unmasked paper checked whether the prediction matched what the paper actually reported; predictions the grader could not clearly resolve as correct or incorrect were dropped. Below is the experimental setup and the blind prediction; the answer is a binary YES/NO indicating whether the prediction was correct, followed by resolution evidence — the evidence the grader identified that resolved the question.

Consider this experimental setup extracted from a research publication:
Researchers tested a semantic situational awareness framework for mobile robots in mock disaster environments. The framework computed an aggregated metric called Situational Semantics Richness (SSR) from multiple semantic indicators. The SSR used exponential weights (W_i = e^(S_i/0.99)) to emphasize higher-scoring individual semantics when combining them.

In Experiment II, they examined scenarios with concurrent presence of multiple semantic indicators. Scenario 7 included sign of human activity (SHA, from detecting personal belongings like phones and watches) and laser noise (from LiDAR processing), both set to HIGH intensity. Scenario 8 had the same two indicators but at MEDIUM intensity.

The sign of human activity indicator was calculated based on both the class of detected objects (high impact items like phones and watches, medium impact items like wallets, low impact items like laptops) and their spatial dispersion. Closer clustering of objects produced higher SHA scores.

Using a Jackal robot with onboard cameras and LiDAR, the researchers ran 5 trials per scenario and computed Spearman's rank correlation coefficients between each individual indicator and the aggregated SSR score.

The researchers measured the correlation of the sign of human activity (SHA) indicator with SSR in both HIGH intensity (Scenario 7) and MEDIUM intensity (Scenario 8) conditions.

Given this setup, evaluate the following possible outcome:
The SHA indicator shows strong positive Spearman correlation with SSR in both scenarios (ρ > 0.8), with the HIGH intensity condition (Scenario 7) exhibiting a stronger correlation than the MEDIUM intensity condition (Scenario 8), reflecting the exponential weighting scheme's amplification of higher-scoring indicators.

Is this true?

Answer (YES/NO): NO